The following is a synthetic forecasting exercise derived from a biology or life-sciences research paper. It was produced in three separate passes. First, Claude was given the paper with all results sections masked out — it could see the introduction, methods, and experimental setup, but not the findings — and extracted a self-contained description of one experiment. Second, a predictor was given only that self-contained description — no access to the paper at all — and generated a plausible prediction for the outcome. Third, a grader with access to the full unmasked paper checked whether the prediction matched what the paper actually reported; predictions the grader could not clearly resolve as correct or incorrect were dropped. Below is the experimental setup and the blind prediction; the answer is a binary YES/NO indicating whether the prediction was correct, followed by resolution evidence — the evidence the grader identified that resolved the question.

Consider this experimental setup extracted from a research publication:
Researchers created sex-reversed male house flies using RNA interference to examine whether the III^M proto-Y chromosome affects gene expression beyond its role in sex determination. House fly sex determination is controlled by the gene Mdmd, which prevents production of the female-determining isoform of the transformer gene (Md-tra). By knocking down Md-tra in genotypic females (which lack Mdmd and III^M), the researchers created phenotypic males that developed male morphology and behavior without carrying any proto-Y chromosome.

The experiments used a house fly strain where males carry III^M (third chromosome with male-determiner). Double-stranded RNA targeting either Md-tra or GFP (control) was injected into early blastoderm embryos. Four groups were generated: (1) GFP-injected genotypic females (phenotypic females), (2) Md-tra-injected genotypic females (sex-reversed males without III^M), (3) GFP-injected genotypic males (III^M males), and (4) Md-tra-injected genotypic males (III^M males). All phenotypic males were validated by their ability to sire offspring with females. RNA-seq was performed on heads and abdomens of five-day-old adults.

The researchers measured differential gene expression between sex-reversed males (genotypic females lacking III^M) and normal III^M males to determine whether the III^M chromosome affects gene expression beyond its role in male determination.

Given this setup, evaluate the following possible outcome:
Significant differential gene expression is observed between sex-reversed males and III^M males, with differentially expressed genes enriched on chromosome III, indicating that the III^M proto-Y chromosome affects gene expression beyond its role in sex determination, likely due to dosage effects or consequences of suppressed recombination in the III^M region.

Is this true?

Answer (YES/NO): YES